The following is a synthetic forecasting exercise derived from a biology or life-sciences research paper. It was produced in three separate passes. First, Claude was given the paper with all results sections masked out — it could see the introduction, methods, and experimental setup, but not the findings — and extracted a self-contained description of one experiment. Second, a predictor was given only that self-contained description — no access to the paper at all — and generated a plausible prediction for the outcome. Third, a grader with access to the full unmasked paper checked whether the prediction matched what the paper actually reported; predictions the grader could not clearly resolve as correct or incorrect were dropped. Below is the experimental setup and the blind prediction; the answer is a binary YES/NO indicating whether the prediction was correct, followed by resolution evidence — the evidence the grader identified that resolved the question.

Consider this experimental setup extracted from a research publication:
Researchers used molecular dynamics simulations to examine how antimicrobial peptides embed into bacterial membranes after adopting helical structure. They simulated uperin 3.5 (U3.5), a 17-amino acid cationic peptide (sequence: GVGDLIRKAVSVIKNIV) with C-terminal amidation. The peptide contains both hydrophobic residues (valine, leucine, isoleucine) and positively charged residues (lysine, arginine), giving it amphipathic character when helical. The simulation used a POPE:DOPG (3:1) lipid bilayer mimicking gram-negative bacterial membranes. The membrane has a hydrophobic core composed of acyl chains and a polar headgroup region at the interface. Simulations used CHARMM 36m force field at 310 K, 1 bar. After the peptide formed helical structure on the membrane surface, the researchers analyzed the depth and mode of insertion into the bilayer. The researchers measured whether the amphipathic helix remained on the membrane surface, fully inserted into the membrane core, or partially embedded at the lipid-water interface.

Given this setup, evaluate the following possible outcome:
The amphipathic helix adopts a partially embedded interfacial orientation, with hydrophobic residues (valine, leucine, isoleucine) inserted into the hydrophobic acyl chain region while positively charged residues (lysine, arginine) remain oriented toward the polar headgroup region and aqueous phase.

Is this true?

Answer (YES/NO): YES